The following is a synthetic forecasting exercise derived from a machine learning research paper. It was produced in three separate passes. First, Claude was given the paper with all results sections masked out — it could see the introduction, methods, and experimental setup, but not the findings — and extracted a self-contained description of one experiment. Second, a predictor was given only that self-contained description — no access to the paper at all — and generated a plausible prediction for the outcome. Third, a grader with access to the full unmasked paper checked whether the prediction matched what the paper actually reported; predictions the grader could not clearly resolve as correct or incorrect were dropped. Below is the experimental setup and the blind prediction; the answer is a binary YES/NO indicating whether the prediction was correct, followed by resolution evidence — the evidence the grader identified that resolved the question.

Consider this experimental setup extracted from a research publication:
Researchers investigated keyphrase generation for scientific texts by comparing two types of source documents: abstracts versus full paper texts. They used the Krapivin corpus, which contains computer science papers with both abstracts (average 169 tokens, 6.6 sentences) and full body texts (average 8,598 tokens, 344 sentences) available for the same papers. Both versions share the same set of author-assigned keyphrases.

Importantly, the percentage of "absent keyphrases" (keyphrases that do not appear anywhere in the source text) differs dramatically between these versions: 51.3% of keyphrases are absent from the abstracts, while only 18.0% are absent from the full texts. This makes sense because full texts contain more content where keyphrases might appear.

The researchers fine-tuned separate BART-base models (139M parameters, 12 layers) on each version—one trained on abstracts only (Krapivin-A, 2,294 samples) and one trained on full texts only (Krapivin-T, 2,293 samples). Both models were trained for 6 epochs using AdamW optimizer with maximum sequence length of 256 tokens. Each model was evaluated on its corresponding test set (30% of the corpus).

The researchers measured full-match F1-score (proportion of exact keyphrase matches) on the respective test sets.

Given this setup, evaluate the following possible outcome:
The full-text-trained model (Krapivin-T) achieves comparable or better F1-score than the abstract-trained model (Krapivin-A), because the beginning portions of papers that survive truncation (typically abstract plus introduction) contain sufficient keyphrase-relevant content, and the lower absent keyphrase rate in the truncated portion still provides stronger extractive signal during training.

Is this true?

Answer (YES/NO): NO